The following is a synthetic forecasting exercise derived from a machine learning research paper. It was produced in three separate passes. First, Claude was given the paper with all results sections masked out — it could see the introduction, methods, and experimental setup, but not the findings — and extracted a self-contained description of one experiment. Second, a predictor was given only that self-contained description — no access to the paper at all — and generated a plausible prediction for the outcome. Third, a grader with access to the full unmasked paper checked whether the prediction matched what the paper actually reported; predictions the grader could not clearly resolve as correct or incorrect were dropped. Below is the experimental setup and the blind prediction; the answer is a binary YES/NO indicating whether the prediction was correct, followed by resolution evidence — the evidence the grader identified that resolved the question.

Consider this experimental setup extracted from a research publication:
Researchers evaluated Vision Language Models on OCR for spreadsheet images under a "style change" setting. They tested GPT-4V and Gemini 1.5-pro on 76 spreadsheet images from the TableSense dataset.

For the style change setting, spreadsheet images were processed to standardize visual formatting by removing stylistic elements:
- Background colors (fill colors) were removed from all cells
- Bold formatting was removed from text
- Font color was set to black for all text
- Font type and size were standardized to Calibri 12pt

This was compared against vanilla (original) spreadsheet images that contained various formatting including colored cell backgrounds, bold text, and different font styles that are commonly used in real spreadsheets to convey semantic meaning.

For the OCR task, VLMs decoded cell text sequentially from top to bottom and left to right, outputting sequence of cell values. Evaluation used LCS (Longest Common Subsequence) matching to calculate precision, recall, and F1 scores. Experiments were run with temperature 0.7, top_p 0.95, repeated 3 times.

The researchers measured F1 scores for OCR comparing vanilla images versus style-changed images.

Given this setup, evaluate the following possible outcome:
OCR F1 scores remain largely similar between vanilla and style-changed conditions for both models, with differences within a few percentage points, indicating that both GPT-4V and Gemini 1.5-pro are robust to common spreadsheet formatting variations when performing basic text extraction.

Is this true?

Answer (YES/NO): NO